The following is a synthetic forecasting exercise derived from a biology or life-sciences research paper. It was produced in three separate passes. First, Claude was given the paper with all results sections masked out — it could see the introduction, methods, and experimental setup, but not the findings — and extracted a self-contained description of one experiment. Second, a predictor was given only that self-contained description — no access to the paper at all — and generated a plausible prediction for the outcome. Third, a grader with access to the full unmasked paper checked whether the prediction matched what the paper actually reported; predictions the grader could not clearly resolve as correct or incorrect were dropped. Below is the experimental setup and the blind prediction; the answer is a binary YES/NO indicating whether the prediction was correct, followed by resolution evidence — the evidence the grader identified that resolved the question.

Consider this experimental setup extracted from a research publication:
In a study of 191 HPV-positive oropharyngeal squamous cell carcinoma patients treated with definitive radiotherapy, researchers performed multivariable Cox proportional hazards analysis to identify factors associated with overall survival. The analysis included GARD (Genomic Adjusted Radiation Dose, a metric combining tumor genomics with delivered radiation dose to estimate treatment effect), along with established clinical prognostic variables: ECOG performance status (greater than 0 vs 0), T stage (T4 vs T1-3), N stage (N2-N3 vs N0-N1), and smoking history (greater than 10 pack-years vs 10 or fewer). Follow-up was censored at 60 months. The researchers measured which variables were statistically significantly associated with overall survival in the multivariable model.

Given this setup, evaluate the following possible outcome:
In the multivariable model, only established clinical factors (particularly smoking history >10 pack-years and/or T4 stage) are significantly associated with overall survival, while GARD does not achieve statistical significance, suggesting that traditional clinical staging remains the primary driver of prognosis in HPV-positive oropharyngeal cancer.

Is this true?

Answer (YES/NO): NO